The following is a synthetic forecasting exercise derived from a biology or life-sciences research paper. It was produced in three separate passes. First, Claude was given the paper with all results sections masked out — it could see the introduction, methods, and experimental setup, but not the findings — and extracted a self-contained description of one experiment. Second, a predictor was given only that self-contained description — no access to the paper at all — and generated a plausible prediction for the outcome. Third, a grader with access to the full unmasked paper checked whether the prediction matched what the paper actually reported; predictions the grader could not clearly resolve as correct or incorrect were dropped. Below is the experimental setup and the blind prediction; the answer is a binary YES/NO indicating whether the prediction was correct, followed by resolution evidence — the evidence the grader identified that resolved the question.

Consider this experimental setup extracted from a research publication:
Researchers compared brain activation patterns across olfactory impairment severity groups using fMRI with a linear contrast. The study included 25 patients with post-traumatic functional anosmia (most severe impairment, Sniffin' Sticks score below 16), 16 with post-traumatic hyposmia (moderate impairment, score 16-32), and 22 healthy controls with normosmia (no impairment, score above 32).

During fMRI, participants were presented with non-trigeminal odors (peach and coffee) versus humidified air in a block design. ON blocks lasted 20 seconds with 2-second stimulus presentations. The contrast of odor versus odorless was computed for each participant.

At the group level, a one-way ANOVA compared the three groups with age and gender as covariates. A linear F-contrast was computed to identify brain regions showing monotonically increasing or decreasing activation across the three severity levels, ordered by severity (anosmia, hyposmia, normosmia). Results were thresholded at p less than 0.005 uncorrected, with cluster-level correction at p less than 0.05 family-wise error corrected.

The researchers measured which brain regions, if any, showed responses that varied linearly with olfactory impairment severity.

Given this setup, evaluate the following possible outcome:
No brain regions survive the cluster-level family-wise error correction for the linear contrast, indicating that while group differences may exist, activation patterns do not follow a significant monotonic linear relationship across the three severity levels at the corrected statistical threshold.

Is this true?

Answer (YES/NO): NO